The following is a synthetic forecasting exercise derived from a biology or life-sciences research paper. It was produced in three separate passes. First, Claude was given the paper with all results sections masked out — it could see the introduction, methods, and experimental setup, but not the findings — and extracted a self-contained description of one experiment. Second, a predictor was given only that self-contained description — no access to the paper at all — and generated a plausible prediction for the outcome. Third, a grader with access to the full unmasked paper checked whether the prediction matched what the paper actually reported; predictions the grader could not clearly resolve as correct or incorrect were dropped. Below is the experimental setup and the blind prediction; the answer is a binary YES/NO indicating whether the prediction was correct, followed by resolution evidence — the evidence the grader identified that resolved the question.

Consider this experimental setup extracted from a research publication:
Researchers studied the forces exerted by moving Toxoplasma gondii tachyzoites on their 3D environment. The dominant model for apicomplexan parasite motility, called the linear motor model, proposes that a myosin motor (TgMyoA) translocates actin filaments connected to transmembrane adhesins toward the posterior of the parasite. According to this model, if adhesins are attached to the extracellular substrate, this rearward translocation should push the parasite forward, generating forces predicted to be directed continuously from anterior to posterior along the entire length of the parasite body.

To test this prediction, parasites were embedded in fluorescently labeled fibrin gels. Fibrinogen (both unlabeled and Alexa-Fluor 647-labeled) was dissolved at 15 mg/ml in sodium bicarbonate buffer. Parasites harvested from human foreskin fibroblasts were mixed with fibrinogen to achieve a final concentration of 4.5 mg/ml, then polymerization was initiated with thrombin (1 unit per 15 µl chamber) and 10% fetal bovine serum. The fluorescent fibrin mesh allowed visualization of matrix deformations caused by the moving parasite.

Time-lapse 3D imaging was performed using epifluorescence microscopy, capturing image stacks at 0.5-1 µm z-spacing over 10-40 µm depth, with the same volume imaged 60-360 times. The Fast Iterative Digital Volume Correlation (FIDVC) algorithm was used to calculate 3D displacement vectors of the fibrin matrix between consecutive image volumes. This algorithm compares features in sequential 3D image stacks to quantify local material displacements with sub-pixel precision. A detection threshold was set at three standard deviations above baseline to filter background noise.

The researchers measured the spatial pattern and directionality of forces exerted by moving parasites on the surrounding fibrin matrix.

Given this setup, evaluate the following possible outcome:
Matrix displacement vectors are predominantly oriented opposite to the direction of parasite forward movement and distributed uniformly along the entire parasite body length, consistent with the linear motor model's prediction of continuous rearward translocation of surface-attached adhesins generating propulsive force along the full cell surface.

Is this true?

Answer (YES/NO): NO